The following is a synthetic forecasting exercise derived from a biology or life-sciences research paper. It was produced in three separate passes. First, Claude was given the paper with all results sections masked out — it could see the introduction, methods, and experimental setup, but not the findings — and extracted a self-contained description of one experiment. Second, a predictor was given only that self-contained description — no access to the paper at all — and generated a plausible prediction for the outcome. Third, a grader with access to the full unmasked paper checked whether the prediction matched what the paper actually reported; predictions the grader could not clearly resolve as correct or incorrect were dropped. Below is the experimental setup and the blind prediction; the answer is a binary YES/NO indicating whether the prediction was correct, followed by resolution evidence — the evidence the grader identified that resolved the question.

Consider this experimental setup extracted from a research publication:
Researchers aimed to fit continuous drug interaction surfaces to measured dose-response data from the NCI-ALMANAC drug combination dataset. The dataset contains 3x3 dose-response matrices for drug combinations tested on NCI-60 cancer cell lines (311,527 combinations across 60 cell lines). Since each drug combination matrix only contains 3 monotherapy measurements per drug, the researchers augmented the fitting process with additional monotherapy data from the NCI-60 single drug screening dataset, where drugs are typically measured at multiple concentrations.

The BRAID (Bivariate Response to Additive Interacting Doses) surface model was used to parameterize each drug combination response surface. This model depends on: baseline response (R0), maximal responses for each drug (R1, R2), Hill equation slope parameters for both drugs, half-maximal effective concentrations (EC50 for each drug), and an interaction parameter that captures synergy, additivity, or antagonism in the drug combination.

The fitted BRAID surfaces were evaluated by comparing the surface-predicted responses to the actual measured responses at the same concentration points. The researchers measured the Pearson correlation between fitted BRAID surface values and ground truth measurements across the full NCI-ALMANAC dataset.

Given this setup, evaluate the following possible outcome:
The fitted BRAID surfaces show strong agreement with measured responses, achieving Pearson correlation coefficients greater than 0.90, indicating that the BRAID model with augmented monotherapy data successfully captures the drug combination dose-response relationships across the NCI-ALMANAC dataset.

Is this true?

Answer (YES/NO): YES